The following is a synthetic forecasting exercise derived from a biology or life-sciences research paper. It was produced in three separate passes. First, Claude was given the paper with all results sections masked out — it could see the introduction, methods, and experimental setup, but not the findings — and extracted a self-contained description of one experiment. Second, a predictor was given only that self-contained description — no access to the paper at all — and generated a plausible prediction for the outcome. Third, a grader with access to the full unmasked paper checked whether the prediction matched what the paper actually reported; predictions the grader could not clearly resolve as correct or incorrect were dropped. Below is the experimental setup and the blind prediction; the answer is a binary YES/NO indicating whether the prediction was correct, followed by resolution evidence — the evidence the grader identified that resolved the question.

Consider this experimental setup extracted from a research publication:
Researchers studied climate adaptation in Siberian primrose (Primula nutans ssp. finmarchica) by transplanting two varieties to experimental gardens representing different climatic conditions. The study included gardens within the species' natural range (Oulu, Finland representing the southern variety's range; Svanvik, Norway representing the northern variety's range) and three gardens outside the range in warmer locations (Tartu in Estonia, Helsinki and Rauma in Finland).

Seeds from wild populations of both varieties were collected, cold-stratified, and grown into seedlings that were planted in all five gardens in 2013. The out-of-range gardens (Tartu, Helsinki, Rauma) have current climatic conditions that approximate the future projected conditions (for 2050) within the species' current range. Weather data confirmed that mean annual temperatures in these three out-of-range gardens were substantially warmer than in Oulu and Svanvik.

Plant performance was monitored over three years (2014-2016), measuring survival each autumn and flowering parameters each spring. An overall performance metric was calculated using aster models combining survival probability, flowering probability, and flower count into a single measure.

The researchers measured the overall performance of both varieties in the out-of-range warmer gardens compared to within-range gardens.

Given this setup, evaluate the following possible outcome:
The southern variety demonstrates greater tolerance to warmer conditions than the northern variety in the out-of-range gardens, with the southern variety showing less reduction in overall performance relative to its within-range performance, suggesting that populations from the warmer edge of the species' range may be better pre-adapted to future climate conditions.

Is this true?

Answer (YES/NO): YES